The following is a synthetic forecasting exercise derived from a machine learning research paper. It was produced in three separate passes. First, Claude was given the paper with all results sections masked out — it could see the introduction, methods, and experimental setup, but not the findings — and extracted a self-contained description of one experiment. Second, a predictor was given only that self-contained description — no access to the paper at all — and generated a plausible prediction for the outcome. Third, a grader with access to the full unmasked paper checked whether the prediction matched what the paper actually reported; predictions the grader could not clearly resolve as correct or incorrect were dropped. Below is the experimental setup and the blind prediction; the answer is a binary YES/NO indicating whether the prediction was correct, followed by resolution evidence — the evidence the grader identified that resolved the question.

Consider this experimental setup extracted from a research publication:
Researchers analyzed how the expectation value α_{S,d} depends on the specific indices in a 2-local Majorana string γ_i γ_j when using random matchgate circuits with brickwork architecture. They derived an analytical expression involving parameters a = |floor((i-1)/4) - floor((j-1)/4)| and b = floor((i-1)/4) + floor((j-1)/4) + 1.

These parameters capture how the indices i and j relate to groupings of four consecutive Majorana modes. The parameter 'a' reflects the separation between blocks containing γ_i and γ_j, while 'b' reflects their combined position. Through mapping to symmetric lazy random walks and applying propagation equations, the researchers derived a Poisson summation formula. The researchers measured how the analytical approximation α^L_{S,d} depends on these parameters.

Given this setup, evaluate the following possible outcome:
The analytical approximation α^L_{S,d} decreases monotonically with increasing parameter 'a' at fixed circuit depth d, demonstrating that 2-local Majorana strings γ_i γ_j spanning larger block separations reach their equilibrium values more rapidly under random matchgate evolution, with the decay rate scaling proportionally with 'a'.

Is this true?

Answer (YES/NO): NO